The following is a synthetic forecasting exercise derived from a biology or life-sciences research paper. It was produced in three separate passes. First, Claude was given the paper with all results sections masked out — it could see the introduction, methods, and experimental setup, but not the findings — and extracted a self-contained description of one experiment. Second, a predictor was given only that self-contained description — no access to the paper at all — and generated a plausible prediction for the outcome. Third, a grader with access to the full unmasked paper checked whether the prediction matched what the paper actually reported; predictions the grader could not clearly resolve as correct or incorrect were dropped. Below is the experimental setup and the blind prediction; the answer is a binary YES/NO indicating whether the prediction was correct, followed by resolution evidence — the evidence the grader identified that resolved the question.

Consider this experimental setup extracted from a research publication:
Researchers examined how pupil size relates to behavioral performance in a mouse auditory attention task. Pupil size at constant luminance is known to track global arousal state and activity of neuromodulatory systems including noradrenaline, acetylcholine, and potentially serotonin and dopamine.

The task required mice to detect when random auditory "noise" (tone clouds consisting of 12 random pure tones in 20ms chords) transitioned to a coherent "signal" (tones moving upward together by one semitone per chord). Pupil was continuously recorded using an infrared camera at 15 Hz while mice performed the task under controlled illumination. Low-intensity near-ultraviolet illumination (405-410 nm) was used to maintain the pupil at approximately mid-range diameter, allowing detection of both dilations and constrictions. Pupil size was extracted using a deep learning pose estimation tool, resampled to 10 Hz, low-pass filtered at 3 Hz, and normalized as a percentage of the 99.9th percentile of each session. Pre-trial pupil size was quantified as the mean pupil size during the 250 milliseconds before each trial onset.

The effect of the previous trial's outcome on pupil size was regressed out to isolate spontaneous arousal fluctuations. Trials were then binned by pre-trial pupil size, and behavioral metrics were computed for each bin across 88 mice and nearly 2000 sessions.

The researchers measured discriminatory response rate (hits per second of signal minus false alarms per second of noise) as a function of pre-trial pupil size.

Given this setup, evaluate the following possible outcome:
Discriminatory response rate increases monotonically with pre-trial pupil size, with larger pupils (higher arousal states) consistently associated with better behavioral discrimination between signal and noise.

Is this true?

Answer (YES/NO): NO